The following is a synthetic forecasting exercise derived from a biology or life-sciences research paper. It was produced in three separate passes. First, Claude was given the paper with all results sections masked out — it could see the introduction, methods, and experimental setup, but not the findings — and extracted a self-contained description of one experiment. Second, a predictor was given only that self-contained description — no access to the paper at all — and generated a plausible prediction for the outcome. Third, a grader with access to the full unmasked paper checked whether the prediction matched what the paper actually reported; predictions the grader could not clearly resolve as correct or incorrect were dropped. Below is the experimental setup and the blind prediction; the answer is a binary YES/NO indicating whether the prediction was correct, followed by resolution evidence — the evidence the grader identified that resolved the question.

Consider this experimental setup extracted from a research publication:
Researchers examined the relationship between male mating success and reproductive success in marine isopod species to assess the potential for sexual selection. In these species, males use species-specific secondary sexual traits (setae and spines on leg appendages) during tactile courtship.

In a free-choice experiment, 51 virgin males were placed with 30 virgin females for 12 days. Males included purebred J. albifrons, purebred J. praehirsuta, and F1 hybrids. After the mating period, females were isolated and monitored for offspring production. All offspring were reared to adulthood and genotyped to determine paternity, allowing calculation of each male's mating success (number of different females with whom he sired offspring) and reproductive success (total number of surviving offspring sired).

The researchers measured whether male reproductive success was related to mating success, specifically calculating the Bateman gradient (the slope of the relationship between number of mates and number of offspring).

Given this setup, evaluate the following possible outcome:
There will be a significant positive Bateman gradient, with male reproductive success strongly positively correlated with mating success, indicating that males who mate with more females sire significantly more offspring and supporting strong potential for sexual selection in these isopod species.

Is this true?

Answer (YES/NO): YES